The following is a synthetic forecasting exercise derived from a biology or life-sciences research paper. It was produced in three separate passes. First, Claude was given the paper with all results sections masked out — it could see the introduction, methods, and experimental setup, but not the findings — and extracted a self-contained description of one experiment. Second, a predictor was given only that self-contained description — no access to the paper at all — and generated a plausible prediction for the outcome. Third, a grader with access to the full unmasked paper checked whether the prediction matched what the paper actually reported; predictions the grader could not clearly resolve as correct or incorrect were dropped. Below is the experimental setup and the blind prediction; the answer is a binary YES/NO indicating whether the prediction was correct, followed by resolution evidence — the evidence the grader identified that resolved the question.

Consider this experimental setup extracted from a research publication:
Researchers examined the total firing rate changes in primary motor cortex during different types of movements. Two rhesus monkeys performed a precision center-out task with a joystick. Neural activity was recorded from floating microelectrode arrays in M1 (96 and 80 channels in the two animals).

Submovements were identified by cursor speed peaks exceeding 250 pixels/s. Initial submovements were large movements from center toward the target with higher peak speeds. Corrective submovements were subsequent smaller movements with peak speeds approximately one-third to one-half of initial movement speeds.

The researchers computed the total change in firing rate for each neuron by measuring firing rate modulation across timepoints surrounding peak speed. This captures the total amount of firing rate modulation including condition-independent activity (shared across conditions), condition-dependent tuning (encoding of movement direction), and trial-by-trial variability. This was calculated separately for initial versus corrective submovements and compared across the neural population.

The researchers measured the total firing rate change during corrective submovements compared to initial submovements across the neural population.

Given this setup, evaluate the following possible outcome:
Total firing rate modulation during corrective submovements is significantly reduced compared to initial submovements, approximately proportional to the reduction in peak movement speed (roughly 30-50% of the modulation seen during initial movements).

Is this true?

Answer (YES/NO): NO